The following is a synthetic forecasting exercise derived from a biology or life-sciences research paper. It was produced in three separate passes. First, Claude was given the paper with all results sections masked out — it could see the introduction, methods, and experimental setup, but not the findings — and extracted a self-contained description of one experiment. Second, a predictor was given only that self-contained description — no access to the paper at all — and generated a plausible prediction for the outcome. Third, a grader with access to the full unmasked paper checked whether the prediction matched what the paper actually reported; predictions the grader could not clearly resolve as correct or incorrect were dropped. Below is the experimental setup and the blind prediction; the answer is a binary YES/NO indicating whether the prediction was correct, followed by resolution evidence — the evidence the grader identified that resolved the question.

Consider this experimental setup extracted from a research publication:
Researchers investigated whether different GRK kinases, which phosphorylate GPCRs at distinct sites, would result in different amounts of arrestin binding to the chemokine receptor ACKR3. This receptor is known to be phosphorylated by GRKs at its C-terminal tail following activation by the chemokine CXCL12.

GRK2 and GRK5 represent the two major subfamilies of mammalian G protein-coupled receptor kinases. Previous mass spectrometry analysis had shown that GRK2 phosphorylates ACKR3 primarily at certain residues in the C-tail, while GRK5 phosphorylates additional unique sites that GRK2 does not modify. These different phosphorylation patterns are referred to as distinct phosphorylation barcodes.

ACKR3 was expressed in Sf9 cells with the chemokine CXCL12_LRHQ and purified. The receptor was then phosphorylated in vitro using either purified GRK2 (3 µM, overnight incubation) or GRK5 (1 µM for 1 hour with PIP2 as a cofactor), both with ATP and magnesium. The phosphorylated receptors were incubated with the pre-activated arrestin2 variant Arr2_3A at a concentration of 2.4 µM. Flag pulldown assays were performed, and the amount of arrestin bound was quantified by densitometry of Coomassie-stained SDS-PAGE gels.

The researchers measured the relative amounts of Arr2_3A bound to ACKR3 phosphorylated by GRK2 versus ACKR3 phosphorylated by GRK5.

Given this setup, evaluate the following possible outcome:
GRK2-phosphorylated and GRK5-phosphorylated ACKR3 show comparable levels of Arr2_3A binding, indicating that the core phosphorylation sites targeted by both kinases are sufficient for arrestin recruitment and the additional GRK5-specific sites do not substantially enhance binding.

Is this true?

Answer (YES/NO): YES